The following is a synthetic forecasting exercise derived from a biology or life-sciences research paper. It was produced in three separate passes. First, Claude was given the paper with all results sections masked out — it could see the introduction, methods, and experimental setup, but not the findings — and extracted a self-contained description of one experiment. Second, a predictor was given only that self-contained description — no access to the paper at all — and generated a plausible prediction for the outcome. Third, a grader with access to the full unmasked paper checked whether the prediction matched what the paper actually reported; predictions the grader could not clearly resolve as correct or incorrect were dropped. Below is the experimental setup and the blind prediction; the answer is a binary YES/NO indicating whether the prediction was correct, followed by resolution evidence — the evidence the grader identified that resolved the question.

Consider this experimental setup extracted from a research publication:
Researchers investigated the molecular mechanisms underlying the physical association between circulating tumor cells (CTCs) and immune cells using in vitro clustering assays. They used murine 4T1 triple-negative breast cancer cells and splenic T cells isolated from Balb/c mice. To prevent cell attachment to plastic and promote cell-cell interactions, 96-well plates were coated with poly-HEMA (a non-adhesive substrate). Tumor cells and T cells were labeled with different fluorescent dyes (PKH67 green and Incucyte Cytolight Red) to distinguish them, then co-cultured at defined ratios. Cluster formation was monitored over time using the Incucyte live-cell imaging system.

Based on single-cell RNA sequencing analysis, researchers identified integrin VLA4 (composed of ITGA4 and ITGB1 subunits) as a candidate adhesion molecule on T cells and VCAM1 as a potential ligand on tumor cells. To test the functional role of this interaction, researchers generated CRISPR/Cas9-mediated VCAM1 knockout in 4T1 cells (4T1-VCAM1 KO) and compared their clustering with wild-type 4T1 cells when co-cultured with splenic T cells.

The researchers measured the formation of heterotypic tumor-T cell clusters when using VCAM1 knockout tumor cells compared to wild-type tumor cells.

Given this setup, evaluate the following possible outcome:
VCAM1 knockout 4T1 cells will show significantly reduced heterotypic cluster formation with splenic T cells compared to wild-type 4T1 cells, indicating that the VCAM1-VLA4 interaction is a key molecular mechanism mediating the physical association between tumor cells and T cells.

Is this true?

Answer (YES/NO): YES